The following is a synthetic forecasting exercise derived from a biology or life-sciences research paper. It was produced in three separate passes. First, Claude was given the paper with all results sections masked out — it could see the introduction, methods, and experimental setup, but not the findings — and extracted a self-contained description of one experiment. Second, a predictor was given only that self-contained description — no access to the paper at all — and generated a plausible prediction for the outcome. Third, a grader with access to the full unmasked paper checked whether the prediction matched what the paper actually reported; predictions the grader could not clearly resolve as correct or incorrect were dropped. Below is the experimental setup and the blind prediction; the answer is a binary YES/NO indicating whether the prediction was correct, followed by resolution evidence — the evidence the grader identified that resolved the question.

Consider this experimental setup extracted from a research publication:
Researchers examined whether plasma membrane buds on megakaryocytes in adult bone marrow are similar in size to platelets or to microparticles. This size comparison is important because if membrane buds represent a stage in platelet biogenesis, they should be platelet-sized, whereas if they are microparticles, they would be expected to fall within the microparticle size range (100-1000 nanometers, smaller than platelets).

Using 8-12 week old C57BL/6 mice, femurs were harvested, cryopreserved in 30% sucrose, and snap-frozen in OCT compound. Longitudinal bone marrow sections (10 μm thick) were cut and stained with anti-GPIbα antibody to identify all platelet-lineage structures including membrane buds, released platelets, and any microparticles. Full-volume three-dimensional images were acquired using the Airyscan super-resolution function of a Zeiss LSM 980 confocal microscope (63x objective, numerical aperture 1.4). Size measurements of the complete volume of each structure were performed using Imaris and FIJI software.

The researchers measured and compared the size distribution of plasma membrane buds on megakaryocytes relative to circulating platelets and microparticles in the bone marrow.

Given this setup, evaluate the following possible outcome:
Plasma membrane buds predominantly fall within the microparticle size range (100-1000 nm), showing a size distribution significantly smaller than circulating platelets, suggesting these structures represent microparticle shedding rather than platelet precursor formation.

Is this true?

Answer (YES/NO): NO